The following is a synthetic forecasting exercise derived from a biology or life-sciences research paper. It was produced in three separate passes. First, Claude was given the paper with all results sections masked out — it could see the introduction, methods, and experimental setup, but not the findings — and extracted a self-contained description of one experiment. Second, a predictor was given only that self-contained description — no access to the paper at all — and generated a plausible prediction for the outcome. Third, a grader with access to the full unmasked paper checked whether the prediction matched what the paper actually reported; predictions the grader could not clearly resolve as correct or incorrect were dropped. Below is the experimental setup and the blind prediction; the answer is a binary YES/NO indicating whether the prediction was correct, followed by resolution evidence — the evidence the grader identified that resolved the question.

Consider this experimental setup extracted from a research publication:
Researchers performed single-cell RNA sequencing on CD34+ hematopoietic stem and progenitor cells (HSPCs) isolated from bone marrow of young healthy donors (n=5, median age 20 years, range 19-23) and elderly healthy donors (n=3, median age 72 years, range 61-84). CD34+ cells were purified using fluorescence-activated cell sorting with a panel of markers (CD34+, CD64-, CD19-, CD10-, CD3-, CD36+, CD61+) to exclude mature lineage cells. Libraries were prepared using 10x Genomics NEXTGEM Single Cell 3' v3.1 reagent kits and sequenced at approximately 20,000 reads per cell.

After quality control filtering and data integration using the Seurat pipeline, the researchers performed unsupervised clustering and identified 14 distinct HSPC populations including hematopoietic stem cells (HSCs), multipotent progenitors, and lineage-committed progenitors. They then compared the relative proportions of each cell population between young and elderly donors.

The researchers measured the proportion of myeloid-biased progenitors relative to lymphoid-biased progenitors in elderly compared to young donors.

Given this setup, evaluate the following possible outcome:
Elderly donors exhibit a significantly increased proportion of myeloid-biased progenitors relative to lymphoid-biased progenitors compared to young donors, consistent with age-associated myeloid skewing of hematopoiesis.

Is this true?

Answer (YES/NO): NO